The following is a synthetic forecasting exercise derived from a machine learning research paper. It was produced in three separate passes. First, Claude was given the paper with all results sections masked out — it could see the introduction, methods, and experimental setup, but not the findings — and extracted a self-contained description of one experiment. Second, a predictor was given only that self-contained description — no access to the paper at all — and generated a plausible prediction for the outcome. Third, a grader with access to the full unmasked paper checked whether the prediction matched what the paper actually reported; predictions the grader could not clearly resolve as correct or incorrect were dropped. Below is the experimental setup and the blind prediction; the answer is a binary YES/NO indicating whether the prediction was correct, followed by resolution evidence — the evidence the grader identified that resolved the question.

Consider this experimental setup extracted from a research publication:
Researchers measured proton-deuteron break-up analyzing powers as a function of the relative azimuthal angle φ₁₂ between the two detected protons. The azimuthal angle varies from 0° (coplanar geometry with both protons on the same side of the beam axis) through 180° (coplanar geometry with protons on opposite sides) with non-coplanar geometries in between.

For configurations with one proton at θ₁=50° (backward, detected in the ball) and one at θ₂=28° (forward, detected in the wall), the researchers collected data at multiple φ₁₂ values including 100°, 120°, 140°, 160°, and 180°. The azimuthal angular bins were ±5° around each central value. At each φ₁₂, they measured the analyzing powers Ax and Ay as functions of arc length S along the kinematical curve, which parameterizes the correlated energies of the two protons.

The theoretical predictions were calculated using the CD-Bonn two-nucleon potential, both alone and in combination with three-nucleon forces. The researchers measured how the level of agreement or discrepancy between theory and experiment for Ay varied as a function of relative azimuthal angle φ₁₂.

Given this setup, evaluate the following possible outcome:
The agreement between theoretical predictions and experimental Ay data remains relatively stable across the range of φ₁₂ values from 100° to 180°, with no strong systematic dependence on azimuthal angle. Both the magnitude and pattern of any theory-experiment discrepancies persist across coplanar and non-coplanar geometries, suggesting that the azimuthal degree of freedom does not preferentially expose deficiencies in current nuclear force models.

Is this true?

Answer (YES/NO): NO